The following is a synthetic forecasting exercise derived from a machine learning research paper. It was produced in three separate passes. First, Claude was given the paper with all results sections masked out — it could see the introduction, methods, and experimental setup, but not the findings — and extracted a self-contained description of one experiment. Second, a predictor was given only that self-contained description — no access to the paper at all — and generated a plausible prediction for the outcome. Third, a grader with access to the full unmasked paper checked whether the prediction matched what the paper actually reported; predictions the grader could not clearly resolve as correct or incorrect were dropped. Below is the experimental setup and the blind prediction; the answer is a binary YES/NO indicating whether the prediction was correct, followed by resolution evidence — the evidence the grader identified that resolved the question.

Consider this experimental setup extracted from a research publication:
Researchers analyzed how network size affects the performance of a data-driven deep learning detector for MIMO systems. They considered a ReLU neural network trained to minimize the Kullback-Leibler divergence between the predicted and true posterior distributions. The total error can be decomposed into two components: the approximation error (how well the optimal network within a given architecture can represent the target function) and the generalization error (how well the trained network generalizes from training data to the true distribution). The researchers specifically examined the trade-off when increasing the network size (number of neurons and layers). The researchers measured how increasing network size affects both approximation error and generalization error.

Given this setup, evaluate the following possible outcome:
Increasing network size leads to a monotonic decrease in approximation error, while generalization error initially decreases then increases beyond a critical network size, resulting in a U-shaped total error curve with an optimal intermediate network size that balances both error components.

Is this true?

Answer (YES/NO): NO